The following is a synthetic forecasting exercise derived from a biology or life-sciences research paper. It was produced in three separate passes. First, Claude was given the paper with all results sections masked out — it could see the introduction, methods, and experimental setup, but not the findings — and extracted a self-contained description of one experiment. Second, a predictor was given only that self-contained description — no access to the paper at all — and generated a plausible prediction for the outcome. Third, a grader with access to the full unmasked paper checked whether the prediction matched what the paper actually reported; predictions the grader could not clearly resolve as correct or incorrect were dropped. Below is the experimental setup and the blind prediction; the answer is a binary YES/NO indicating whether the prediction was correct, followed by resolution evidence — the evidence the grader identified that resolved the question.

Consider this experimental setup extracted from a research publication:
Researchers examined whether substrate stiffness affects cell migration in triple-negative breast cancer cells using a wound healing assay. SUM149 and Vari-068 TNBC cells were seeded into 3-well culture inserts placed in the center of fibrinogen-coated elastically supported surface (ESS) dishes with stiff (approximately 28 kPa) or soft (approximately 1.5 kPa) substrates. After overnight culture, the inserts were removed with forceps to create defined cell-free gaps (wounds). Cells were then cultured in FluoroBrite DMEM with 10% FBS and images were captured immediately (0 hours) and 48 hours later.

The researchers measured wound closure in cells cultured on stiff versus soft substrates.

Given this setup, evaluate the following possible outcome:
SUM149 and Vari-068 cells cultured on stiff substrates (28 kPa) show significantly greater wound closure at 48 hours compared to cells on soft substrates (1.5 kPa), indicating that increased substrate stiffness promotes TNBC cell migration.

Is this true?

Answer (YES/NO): YES